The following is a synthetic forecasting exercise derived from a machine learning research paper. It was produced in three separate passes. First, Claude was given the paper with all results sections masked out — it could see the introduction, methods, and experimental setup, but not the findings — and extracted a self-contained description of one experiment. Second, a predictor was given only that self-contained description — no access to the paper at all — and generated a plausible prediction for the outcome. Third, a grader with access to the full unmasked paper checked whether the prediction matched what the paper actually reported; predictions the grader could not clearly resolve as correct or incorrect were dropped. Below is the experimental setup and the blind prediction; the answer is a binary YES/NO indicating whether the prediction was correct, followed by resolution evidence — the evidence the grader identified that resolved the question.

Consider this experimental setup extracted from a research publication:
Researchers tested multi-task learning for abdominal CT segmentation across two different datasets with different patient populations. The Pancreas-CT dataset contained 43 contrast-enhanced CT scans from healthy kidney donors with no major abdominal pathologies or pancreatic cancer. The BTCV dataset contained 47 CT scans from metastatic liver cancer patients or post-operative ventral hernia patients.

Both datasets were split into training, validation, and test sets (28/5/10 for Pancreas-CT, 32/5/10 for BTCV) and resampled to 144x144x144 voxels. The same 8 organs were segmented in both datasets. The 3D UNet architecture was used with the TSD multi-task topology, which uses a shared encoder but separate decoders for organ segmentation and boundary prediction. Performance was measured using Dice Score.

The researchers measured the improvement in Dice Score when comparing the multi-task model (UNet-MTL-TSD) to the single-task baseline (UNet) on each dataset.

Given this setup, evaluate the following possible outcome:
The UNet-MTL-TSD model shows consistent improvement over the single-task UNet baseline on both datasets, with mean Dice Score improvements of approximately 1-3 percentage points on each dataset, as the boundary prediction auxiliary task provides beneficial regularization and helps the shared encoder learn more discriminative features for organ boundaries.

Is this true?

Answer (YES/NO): YES